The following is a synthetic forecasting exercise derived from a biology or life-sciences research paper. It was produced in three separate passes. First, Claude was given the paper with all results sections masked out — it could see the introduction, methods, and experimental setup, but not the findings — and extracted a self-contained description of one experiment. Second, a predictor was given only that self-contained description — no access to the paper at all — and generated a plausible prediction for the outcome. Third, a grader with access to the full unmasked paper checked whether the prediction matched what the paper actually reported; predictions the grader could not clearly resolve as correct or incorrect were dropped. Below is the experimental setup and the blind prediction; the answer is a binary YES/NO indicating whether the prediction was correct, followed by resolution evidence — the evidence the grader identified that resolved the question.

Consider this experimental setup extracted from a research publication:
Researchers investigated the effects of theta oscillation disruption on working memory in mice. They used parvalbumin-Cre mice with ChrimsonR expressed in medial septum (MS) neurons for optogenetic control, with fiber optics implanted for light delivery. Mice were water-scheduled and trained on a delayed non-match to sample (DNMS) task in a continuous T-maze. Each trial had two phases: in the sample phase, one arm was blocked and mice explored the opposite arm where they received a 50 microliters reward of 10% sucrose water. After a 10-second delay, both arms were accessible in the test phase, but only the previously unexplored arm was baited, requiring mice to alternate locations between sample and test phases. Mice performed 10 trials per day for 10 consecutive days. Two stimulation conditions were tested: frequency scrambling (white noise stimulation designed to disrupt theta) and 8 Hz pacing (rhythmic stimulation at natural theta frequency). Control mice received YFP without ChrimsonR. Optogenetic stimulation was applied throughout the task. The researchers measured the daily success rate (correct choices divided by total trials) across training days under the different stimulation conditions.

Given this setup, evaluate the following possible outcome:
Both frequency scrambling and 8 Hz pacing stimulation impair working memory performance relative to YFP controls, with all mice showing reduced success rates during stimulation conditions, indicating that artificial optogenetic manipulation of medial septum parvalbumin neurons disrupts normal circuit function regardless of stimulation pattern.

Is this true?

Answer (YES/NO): NO